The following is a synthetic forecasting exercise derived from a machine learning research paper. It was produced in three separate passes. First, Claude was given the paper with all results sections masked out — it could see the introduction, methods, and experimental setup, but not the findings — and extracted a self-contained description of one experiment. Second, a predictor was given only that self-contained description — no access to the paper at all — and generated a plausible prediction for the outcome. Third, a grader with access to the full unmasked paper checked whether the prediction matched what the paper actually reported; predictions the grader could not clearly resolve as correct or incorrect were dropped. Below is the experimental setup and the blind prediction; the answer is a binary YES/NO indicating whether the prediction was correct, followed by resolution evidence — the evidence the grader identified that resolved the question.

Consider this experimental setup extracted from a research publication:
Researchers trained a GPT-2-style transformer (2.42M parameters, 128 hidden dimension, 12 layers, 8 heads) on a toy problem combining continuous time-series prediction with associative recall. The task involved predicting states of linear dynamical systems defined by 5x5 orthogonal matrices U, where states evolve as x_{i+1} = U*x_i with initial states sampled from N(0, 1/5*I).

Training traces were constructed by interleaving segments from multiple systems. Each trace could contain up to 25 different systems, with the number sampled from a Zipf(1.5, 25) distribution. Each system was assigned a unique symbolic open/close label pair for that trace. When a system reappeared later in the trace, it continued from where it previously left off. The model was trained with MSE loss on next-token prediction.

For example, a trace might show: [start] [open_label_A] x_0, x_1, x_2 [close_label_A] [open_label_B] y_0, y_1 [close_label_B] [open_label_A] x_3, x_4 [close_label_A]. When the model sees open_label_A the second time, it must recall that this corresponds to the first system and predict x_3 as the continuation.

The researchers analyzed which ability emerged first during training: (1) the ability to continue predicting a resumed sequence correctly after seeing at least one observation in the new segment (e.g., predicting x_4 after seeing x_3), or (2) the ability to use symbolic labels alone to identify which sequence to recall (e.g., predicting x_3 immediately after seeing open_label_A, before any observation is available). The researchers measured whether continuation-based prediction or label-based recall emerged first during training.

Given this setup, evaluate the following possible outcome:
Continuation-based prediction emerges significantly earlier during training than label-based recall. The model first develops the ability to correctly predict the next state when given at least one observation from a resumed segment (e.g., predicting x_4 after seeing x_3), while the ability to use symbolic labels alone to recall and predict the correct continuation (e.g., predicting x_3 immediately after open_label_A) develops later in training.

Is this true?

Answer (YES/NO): YES